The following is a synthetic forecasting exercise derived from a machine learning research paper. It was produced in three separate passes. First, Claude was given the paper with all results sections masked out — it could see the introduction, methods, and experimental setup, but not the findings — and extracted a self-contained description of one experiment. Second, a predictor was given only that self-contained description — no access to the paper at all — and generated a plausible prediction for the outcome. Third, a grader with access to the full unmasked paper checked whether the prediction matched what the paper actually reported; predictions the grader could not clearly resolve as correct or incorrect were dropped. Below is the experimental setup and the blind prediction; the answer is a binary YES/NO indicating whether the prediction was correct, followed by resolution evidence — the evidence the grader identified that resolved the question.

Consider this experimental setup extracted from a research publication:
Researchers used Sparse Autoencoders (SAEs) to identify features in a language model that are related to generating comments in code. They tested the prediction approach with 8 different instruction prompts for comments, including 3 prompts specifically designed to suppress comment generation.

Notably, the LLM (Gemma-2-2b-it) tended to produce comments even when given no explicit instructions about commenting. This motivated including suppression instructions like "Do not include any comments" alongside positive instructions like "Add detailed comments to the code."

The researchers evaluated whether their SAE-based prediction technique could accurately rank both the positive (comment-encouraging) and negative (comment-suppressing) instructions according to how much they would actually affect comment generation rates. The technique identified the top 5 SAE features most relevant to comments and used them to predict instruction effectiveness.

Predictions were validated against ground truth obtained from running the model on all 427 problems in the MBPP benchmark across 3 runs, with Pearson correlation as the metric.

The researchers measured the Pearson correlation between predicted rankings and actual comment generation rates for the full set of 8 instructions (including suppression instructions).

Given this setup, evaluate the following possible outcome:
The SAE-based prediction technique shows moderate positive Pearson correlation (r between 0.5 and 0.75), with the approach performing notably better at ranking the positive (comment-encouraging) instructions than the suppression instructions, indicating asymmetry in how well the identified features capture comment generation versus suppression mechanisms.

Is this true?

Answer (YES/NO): NO